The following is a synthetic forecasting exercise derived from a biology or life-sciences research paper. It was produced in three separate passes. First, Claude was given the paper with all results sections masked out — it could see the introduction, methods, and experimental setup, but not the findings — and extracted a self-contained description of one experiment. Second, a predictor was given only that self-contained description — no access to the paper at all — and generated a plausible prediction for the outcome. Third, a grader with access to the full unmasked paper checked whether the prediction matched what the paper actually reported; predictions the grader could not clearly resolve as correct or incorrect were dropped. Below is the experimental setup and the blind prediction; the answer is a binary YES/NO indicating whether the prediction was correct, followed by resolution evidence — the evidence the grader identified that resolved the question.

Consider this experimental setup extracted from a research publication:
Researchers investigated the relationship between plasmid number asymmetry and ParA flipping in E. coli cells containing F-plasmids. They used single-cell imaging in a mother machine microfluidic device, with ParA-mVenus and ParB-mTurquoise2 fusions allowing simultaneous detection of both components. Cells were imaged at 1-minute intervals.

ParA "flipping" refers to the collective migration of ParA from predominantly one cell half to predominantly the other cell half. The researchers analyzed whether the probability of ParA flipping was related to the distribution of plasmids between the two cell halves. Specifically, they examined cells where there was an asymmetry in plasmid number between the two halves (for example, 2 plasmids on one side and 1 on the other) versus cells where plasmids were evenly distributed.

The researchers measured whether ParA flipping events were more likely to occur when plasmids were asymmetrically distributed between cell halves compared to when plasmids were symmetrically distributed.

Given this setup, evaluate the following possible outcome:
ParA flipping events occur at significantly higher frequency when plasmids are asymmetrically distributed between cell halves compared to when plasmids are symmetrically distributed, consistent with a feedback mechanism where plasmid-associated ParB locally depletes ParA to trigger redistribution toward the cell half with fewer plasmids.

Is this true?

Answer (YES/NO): YES